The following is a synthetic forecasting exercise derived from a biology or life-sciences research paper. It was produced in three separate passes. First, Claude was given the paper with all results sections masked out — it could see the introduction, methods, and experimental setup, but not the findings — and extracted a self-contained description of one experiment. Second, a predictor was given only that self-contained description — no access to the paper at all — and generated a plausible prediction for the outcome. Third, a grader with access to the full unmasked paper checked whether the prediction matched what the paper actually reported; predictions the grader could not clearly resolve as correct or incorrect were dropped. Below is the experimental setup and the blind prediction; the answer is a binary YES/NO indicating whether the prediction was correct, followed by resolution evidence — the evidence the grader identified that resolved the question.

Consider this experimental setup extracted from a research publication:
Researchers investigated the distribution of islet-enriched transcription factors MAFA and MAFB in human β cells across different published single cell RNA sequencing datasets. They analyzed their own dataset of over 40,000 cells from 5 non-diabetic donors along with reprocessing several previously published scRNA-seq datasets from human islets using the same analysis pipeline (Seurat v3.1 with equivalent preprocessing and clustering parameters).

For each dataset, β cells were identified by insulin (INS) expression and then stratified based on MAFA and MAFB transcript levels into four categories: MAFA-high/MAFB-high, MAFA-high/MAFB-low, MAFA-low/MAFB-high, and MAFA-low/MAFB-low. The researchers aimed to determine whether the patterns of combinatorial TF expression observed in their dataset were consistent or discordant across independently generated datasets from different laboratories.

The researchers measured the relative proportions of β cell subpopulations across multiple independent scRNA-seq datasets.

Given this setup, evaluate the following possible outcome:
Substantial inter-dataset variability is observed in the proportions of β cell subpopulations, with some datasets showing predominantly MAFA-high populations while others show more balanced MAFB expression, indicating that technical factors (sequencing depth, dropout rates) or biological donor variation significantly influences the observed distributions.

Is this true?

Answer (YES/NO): NO